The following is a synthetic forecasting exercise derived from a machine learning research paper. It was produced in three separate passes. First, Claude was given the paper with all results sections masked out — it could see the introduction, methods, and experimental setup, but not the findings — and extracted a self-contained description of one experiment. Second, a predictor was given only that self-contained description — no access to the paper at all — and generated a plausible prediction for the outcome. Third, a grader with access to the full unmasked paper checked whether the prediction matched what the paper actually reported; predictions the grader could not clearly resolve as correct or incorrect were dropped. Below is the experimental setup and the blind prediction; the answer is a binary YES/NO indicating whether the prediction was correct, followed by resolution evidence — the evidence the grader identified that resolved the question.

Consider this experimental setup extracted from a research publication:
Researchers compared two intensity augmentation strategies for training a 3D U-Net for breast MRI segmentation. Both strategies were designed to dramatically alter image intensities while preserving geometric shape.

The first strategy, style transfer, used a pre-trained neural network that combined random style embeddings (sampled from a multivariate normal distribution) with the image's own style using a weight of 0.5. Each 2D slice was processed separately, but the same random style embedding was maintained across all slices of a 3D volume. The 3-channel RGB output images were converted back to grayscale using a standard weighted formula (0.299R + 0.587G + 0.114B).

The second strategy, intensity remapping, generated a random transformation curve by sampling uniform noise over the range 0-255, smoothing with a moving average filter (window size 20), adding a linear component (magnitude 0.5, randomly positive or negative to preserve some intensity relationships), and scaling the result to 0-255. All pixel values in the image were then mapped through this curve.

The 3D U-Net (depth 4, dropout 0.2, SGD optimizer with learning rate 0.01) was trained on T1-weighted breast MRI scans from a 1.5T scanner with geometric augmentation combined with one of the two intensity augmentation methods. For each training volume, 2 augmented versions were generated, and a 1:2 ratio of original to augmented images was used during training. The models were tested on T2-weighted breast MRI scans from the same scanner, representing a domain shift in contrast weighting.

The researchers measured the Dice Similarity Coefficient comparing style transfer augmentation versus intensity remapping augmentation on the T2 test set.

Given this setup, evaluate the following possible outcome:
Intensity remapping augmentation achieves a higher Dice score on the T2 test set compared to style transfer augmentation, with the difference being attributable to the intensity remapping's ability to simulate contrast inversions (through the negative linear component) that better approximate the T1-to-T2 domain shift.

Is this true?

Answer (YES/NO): NO